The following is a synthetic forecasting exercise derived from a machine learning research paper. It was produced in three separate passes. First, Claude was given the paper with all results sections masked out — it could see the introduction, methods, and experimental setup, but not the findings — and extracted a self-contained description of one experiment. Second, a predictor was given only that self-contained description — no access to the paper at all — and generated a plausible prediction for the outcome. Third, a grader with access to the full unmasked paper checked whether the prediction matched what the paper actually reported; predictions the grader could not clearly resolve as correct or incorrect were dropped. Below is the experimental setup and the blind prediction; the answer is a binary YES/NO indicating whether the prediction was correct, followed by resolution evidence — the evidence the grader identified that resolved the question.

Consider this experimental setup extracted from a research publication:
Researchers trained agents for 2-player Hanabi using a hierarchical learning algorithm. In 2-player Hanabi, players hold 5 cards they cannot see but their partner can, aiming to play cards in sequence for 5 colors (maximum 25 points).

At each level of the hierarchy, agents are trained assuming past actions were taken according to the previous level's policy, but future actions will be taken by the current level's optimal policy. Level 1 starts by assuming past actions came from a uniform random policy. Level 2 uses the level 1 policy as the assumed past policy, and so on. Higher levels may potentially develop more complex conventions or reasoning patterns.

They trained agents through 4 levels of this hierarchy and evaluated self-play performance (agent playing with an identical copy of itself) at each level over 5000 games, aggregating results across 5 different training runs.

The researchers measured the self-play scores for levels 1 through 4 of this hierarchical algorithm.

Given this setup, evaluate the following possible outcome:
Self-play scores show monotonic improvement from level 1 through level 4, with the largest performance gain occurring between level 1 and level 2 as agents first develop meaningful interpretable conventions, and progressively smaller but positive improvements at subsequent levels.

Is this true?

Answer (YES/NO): YES